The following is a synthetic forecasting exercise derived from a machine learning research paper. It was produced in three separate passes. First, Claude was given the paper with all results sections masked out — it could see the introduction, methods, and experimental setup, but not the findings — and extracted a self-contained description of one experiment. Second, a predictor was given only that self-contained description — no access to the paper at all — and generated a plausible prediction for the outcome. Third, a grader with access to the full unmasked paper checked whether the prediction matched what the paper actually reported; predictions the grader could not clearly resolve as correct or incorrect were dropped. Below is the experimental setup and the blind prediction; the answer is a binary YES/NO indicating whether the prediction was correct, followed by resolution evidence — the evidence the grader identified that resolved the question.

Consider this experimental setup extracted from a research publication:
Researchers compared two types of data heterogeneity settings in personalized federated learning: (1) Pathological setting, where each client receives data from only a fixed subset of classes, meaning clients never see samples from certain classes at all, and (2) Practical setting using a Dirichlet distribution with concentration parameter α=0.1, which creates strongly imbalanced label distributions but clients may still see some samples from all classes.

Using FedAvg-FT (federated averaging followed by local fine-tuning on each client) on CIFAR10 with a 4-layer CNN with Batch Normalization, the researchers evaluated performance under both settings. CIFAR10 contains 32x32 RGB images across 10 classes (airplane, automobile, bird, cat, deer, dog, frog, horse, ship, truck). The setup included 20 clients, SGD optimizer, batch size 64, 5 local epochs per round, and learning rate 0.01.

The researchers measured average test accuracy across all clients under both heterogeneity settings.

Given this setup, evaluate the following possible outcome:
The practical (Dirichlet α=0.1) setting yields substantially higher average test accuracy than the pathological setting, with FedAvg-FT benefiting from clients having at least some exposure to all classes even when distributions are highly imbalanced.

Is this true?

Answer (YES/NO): YES